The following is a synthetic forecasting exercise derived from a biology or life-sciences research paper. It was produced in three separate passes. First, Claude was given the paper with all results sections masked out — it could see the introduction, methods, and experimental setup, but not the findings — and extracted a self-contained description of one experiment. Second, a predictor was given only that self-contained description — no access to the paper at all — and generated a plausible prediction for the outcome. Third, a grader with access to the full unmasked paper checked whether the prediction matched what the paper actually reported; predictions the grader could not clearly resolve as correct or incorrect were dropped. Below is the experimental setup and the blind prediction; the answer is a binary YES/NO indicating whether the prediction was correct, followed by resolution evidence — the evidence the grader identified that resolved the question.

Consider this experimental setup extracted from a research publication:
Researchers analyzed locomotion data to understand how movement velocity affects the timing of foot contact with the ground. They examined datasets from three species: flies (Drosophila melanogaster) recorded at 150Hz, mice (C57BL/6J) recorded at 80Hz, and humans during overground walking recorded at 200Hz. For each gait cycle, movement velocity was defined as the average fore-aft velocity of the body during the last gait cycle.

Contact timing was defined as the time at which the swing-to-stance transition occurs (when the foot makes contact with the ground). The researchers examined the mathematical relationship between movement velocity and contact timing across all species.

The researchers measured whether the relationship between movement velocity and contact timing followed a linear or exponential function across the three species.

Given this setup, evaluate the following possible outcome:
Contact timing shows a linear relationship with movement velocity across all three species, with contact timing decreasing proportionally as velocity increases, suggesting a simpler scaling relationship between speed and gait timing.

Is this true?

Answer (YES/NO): NO